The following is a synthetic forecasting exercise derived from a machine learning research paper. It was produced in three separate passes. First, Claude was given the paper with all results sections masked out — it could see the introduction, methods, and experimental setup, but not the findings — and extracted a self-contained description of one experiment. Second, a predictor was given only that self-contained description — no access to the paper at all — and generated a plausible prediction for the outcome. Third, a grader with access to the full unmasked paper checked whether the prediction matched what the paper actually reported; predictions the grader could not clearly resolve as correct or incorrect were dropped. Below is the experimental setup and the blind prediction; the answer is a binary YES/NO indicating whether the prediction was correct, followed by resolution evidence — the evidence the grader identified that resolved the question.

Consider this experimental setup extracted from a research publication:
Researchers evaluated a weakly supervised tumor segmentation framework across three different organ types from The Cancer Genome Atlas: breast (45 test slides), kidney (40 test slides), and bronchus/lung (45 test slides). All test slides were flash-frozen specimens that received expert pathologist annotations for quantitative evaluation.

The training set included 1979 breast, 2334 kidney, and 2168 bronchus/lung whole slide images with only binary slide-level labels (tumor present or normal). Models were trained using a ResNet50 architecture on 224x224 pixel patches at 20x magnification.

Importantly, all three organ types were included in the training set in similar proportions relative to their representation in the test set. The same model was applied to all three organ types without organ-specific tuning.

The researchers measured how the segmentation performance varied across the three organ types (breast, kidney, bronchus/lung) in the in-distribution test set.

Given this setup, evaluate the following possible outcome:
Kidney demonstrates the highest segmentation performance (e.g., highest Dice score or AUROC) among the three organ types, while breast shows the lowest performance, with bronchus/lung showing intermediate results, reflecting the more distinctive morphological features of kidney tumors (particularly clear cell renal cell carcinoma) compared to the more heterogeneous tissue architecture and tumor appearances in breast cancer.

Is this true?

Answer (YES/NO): NO